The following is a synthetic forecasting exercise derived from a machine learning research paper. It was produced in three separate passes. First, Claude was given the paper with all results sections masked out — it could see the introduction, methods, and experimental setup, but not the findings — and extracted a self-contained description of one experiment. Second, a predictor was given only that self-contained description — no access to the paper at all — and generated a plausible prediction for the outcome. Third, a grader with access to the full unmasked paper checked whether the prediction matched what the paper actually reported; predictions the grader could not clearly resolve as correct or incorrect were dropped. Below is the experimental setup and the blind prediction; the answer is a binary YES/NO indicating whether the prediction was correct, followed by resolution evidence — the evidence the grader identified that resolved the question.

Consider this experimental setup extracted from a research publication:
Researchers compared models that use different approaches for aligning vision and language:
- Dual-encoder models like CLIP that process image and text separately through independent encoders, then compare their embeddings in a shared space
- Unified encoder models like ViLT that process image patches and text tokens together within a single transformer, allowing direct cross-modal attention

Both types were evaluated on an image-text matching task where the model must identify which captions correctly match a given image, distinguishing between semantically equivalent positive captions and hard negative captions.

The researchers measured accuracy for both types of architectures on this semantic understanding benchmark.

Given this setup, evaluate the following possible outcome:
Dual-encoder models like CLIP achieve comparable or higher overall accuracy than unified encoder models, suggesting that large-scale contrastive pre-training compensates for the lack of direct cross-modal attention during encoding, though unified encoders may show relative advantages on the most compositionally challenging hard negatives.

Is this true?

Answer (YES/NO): NO